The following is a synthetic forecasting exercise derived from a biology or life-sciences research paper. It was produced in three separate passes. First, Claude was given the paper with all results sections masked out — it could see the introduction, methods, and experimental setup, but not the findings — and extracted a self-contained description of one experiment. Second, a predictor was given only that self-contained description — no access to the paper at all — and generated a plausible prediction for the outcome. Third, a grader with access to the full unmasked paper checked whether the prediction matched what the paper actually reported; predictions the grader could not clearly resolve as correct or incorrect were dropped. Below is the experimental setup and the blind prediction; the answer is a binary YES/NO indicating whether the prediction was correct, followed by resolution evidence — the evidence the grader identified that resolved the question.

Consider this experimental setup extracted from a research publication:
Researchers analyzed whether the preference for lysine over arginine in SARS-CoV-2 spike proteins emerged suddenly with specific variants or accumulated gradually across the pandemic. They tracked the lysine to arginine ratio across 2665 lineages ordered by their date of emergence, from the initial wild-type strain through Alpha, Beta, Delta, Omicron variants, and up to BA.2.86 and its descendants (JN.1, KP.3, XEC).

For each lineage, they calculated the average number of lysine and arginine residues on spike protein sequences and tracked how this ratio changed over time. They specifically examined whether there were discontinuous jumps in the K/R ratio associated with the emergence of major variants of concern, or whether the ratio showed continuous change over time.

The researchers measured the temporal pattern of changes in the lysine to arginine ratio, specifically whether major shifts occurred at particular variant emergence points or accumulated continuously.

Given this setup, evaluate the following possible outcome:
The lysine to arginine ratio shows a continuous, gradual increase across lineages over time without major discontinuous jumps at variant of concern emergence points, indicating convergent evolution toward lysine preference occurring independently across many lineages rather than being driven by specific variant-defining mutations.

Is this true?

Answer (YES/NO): NO